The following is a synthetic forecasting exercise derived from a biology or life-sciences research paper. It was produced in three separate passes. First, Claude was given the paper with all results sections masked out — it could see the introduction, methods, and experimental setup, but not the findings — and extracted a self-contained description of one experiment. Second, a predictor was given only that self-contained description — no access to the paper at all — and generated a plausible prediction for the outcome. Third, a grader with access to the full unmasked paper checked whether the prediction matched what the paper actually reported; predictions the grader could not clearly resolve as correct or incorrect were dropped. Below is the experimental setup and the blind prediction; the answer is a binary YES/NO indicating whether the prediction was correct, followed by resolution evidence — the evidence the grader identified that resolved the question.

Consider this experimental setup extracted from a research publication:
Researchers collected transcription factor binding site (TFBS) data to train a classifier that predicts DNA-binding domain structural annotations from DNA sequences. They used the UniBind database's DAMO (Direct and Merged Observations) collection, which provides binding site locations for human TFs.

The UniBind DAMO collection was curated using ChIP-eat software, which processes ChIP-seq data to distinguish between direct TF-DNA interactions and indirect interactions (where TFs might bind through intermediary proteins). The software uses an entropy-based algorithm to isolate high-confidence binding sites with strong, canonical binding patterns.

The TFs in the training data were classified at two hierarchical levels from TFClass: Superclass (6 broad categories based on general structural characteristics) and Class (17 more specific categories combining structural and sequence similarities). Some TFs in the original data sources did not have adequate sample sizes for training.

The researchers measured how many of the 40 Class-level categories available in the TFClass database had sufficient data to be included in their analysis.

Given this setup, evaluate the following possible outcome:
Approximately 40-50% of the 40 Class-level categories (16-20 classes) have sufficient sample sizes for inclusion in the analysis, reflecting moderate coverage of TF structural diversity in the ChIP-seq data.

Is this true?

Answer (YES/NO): YES